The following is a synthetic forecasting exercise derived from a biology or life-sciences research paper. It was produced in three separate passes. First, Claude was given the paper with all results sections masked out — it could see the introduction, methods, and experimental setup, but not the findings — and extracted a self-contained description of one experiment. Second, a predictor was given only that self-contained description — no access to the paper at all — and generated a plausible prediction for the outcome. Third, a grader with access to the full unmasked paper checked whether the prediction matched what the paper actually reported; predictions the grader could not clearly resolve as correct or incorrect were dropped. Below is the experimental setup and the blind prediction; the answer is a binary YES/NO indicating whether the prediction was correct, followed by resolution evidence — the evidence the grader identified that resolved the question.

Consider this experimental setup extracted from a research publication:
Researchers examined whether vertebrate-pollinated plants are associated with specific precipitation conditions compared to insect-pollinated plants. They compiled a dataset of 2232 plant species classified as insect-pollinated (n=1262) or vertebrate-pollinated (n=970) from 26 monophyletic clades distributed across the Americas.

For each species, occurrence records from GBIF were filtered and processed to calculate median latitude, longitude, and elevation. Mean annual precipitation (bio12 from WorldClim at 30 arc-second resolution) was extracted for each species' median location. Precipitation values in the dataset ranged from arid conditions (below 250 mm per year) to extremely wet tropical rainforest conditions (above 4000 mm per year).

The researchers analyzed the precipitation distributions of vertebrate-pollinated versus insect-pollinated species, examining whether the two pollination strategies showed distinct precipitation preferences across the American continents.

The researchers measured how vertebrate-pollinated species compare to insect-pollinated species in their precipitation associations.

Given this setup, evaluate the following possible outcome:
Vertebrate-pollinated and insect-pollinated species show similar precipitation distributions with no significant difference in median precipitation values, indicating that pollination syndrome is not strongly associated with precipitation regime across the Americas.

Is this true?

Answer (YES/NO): NO